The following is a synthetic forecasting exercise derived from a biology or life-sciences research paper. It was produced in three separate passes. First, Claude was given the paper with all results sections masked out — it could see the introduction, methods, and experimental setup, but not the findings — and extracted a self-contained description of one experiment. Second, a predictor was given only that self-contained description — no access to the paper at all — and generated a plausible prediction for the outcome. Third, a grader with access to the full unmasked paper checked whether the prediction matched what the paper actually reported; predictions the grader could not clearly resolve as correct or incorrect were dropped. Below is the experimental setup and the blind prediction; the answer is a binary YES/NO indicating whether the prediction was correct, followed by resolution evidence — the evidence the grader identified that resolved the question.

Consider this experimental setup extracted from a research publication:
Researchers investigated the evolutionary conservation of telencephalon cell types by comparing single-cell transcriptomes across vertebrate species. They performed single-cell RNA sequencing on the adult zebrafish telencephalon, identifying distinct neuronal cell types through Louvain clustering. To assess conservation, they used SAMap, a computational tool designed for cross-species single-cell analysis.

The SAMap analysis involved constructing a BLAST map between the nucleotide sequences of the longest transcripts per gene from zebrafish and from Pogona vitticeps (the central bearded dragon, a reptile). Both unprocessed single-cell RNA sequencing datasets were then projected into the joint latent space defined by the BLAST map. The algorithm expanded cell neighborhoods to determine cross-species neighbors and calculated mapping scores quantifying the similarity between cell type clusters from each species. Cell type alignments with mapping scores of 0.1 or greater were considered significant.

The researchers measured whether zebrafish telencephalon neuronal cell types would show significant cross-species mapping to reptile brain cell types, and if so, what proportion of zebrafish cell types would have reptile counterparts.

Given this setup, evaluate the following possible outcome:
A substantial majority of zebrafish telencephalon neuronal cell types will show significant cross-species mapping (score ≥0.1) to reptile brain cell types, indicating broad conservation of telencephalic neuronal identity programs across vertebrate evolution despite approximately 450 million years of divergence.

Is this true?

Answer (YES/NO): NO